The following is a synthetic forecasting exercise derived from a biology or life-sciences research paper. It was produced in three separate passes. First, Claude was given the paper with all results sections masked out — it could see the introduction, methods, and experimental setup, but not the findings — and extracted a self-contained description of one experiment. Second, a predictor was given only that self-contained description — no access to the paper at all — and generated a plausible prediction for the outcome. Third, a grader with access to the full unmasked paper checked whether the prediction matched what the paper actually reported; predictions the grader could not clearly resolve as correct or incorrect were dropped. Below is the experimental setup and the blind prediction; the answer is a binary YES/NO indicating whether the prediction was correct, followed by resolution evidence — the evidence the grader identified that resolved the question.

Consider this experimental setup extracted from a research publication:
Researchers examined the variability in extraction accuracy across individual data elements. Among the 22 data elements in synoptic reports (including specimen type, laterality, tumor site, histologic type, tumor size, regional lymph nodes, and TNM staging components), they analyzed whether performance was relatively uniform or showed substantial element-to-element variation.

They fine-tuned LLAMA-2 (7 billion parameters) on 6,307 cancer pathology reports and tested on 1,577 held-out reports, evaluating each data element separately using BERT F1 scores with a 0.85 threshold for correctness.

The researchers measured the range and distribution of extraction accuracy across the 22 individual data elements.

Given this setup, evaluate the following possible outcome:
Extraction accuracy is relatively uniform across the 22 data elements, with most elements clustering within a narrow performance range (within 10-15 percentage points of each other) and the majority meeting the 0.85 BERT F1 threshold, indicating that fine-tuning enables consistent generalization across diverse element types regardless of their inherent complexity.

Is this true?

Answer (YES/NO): NO